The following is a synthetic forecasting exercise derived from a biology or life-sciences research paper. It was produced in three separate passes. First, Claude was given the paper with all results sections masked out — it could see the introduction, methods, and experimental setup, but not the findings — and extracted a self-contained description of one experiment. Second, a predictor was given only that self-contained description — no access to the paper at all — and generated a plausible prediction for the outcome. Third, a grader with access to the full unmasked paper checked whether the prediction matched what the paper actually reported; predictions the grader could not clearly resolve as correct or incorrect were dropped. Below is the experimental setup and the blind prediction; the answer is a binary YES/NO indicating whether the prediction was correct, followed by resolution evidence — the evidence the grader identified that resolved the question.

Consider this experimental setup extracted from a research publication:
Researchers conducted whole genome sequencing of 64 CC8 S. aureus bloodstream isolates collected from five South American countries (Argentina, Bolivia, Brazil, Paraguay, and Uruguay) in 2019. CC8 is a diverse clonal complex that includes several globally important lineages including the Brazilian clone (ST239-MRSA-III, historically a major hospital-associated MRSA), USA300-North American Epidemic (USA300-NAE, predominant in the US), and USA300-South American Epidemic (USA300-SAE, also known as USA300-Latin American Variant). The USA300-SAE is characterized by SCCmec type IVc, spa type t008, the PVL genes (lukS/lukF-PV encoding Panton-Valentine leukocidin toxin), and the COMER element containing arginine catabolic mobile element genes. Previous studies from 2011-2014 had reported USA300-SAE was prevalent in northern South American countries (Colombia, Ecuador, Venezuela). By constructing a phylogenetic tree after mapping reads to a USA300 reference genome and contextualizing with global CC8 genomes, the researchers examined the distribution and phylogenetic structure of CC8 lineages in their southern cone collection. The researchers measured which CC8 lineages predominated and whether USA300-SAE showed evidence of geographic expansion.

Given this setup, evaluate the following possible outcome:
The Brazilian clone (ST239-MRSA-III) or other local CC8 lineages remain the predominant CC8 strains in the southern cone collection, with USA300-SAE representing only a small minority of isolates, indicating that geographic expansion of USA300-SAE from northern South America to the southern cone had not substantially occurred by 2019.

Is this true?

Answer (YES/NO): NO